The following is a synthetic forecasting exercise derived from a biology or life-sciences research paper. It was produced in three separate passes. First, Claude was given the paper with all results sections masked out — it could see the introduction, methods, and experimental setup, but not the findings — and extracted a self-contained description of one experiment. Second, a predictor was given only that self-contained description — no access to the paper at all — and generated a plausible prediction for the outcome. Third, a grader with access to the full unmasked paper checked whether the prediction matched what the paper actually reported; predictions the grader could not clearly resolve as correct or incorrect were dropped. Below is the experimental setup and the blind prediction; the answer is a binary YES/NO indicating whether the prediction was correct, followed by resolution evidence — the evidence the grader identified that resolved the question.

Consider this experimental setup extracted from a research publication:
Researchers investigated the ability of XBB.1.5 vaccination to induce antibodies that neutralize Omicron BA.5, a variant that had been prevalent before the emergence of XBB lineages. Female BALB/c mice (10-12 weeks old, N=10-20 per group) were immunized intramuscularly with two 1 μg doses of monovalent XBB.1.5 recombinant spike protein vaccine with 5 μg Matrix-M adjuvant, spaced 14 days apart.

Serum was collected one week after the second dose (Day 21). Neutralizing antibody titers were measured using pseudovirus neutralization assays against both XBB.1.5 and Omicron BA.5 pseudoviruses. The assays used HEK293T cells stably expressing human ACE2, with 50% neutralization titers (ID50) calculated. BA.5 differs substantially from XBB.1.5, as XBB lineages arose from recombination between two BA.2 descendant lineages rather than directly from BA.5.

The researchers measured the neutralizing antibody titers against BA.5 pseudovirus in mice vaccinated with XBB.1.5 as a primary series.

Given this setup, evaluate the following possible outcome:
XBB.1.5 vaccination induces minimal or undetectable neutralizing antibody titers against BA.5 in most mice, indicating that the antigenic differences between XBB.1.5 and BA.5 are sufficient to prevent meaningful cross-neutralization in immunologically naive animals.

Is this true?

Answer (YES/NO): NO